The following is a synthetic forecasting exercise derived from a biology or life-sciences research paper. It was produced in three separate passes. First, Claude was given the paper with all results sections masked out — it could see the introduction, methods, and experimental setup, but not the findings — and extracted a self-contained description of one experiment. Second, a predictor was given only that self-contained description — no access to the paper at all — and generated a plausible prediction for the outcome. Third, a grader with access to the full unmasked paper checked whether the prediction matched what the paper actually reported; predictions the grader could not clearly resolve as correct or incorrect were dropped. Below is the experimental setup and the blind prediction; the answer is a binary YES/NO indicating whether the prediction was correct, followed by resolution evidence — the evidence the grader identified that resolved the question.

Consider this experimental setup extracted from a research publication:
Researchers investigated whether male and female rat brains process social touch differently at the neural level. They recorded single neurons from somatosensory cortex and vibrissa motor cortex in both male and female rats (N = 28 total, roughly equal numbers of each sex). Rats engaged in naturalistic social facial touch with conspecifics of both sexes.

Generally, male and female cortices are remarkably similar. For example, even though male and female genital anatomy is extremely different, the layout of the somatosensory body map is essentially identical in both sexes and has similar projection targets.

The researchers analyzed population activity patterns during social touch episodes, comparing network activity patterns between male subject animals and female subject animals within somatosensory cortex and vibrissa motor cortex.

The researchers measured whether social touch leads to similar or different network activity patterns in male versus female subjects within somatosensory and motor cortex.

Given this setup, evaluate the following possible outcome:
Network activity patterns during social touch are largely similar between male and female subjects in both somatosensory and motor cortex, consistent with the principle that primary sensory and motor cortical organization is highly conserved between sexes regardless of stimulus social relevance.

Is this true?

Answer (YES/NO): NO